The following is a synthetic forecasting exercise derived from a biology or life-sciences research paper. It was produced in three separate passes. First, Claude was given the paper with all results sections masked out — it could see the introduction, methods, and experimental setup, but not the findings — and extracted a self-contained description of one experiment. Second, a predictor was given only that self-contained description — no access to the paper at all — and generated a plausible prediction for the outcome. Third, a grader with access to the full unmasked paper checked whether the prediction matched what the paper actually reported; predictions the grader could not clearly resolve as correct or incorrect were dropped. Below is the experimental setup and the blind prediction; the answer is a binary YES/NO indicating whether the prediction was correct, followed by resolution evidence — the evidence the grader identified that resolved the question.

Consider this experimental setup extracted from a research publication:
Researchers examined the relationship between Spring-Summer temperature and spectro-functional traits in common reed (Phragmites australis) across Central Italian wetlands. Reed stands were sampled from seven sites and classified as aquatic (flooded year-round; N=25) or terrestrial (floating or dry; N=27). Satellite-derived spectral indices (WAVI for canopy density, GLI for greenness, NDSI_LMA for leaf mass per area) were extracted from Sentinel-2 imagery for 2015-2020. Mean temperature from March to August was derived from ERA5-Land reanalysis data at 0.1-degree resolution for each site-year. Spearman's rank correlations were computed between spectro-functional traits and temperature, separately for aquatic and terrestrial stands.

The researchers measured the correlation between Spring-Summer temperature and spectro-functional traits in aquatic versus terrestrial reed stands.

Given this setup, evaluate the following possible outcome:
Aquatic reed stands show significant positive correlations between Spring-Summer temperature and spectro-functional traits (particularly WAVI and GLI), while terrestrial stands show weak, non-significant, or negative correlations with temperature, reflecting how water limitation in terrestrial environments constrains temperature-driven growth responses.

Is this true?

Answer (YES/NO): NO